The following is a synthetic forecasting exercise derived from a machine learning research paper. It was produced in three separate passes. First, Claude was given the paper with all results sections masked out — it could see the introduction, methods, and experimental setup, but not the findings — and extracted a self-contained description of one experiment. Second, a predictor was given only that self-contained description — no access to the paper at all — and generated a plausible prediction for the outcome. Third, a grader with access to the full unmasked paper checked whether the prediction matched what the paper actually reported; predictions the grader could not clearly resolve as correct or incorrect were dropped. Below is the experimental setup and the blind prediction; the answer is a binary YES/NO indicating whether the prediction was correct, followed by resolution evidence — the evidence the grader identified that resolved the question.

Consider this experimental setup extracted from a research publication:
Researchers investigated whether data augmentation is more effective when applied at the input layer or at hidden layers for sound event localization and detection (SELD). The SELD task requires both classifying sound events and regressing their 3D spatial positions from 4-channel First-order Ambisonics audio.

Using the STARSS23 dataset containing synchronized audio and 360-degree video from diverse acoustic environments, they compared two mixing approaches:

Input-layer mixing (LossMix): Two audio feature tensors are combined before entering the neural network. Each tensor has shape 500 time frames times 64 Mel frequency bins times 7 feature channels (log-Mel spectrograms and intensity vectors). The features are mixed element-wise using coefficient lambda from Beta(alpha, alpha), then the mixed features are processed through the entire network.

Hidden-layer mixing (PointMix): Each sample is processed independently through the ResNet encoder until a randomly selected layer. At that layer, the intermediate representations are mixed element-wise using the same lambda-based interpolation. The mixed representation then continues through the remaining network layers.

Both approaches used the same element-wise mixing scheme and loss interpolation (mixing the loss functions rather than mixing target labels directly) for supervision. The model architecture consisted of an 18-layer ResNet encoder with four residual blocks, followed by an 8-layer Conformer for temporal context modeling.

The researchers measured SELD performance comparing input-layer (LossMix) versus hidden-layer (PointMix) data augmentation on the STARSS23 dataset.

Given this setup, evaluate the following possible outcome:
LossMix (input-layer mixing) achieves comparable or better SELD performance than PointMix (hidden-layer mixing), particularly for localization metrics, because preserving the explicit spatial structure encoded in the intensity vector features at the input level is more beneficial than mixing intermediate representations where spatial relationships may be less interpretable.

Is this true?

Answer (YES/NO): NO